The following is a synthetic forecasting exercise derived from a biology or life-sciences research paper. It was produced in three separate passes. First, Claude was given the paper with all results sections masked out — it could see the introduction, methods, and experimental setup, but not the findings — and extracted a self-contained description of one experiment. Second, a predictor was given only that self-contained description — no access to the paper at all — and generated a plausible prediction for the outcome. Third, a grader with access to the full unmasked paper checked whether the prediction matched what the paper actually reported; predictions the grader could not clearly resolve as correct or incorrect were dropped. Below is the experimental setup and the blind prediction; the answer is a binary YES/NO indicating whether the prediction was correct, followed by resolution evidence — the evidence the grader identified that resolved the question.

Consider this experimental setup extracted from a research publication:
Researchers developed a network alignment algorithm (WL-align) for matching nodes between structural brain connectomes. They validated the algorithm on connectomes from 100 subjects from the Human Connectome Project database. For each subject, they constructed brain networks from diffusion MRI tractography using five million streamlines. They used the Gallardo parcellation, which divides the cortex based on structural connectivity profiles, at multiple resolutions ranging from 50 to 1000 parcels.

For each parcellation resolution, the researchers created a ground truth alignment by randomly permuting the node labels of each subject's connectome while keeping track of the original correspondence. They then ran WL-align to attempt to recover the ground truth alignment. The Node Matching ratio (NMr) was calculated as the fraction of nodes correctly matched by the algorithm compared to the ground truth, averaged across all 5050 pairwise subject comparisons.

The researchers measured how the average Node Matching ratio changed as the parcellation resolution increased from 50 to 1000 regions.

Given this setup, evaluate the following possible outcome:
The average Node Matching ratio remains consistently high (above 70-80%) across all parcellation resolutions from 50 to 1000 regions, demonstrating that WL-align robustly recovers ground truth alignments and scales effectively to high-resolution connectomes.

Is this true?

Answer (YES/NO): NO